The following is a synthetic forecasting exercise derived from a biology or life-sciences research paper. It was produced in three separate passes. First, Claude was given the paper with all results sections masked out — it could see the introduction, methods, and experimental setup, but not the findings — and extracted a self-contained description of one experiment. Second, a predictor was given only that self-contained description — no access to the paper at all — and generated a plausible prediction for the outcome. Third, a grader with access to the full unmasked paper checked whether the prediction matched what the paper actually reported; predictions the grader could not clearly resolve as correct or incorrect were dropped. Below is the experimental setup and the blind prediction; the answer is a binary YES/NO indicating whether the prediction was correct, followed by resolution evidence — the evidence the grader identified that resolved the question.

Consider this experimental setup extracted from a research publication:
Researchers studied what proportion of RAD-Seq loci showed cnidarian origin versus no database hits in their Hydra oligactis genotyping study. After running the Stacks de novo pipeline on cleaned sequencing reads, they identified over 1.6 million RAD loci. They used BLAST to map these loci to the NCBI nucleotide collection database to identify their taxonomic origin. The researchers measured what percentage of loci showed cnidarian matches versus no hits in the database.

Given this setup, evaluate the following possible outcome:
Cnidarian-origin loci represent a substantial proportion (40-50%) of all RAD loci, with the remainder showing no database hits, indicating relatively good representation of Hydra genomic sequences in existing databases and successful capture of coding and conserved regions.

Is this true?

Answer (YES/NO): NO